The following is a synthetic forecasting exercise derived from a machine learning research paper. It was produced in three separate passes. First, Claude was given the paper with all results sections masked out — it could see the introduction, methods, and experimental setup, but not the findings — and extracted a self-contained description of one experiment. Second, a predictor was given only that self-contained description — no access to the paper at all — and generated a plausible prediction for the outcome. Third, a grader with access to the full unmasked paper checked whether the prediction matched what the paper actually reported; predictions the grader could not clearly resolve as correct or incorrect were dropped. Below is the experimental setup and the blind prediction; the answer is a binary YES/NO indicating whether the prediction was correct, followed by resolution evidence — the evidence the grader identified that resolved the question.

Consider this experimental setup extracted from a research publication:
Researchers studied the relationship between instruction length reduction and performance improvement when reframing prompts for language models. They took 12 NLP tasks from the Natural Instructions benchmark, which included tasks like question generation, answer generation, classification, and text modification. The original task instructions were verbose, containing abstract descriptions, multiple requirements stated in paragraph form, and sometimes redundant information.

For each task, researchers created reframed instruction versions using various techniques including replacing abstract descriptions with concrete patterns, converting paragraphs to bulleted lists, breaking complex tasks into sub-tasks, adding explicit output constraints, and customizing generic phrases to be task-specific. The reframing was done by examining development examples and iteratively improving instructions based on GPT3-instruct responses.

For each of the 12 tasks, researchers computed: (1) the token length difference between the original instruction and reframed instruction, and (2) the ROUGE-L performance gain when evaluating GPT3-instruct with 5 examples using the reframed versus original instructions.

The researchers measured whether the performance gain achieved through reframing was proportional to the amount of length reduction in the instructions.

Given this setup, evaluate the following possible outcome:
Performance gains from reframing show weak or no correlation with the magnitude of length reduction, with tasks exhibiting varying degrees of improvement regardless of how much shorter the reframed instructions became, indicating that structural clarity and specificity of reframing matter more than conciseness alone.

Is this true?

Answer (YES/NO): YES